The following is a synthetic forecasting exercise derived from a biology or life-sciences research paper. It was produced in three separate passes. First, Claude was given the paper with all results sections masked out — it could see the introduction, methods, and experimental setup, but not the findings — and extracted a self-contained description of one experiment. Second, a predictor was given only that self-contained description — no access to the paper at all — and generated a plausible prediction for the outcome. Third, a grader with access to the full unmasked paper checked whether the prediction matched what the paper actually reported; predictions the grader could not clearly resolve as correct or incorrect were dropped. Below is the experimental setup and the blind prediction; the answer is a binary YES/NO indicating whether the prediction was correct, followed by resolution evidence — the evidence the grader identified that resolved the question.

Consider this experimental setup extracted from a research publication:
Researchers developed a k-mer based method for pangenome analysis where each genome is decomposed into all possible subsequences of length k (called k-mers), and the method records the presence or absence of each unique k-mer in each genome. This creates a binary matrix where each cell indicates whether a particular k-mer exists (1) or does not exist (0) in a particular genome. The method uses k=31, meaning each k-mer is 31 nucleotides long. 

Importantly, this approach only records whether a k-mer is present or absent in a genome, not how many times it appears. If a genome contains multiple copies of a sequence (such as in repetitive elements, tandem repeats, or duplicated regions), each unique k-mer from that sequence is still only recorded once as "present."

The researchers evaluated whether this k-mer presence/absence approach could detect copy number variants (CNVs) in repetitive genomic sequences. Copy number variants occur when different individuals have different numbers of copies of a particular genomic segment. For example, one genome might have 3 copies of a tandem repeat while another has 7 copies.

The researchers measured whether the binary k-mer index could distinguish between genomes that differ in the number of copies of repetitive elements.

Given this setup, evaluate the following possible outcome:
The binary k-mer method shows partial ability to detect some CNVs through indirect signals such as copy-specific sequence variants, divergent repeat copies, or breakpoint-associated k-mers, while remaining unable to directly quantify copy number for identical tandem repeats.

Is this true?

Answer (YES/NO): NO